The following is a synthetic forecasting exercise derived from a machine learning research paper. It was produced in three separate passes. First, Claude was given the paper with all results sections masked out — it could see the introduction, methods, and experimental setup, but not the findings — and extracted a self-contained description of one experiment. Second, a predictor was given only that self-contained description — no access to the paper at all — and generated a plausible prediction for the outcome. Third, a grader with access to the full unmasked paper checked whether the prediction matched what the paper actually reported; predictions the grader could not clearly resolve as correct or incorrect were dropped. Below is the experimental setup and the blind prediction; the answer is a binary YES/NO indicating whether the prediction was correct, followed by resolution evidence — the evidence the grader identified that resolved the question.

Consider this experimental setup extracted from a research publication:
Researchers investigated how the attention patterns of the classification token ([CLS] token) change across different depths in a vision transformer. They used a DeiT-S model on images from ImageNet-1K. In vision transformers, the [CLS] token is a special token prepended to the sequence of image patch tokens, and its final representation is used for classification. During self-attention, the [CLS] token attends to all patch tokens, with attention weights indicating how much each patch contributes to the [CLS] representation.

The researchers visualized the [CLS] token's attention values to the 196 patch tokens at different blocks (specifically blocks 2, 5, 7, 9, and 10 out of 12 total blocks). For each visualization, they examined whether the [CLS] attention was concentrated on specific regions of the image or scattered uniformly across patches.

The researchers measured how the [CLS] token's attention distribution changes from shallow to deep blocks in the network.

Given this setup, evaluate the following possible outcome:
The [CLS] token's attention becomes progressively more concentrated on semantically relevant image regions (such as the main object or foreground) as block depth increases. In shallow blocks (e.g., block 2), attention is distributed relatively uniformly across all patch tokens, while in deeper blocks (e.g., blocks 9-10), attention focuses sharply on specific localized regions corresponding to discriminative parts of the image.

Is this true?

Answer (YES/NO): YES